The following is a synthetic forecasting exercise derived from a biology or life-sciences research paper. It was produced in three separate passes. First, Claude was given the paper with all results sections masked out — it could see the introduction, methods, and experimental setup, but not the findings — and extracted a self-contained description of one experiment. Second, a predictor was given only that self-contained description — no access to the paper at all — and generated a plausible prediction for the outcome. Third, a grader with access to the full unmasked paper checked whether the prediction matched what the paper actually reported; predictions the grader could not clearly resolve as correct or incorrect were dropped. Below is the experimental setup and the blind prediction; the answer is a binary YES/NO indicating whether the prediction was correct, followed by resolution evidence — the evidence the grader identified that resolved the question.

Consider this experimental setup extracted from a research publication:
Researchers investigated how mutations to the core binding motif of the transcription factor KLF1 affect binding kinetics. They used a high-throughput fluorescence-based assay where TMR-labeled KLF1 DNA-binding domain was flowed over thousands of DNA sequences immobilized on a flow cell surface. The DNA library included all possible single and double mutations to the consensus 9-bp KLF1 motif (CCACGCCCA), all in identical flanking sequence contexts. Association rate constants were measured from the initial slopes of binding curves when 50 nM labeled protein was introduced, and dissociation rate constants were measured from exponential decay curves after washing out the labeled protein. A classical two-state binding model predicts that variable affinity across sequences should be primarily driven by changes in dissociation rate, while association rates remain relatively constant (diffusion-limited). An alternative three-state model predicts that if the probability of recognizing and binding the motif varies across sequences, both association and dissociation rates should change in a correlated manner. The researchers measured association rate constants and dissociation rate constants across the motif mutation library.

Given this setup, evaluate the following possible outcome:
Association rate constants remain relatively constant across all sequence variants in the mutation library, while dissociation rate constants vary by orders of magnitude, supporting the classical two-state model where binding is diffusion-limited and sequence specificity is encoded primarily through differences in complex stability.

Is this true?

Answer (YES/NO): NO